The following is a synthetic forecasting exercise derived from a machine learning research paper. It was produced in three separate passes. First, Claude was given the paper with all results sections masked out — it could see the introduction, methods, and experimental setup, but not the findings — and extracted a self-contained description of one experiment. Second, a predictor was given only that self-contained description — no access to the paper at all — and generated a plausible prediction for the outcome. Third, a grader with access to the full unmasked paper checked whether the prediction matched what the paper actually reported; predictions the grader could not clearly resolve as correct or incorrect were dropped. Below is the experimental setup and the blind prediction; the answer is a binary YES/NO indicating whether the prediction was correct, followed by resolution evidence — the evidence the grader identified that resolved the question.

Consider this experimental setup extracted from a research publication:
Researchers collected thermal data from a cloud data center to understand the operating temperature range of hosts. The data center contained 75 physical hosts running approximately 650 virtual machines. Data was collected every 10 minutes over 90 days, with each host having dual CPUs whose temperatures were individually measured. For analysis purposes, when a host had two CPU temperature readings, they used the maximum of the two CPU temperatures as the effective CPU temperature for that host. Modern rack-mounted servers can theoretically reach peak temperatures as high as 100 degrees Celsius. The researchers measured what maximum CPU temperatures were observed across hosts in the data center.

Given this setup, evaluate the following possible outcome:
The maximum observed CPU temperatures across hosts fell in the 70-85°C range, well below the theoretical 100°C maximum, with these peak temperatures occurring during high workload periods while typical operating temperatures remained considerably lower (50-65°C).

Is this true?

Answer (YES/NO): YES